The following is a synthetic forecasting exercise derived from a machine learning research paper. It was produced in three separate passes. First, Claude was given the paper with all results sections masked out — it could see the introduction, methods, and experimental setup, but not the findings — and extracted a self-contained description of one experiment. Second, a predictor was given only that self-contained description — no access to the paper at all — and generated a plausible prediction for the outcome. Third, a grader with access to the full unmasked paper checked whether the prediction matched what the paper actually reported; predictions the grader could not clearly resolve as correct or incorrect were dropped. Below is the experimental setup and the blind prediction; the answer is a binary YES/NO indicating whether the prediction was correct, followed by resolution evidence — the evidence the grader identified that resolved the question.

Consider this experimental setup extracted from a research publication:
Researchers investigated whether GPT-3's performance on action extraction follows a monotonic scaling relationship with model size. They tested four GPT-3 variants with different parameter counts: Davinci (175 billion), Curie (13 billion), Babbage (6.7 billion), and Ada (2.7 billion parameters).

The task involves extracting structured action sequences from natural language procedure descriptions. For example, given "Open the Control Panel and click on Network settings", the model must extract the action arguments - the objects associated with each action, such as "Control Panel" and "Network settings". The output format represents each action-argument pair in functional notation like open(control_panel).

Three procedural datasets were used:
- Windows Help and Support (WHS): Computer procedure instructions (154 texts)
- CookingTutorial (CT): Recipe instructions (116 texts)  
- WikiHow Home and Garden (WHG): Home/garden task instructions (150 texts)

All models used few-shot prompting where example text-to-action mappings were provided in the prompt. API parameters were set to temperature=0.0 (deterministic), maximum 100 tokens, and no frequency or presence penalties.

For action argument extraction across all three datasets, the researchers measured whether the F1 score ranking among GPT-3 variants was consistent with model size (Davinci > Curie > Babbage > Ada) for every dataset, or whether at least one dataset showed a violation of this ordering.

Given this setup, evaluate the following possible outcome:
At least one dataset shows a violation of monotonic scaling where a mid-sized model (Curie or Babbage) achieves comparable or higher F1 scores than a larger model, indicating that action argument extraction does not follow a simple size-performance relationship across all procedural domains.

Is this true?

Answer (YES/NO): YES